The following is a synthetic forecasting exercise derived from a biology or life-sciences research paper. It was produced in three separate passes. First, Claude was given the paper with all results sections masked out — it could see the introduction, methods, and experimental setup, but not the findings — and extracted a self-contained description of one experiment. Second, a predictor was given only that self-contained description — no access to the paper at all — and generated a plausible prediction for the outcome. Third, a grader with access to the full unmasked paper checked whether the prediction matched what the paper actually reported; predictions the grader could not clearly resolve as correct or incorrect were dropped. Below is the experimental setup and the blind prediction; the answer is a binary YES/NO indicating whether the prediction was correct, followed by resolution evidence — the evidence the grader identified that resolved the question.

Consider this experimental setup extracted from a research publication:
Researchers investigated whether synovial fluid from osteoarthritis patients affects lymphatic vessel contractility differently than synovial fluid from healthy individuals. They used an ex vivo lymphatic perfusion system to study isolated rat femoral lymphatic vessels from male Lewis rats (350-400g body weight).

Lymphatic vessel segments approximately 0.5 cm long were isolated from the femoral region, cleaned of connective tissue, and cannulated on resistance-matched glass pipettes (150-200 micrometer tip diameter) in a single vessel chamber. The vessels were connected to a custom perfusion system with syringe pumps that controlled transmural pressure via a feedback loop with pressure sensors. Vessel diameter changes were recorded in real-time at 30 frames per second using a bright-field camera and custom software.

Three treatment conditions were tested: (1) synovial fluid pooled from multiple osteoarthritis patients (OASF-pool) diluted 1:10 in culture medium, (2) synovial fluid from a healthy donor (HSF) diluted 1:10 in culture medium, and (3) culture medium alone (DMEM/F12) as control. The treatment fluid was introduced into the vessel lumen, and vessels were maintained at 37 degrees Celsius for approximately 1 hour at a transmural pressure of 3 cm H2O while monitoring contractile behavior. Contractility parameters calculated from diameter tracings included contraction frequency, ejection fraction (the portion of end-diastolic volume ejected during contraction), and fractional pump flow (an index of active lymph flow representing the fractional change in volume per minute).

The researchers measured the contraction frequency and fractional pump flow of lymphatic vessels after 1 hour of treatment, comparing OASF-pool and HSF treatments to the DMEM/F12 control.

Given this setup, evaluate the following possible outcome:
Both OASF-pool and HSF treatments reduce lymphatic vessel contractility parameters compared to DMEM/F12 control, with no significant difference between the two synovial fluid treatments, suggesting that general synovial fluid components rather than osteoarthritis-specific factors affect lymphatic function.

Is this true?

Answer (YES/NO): NO